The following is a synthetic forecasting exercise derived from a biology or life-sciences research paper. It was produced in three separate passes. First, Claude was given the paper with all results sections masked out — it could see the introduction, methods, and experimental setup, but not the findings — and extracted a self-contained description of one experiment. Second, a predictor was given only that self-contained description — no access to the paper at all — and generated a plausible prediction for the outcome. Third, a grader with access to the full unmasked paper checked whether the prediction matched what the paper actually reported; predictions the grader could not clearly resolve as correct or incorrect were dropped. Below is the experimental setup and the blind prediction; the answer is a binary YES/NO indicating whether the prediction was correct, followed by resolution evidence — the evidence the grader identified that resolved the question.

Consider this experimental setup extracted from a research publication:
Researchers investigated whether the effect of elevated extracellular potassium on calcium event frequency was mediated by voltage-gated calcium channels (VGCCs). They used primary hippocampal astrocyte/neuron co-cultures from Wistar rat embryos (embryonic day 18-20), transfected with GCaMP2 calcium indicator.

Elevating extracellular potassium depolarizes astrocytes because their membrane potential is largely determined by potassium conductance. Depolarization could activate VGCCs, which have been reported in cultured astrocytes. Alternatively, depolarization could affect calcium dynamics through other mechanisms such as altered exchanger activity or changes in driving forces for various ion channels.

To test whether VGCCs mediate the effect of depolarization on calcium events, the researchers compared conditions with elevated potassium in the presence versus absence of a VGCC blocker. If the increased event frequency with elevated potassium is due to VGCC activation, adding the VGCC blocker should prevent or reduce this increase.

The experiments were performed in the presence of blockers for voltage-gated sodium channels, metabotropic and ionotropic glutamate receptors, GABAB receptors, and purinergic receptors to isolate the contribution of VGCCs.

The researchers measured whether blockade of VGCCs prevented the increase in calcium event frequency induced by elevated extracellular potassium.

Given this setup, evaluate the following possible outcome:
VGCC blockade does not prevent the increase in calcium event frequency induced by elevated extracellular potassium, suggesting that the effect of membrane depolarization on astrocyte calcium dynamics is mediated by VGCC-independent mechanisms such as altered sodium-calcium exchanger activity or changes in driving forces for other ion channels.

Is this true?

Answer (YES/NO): NO